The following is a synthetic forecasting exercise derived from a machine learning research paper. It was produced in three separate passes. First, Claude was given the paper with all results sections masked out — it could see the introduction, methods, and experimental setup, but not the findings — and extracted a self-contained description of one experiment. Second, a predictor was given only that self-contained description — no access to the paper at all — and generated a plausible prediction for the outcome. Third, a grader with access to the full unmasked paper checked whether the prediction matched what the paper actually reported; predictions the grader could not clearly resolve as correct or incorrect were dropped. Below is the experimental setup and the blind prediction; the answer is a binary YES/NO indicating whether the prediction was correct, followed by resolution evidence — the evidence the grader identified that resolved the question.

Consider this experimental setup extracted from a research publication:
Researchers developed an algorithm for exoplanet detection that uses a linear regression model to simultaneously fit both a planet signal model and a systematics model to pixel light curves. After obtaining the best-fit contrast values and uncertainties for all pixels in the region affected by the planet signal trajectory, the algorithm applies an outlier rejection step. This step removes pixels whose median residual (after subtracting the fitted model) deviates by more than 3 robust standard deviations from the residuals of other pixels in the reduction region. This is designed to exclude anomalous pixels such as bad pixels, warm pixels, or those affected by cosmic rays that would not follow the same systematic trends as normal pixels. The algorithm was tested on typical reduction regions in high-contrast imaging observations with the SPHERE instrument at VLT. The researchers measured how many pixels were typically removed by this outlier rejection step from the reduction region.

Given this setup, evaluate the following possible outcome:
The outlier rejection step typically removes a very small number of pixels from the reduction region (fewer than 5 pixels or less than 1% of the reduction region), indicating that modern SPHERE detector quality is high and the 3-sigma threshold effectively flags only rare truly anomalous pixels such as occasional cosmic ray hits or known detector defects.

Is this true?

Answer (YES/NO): NO